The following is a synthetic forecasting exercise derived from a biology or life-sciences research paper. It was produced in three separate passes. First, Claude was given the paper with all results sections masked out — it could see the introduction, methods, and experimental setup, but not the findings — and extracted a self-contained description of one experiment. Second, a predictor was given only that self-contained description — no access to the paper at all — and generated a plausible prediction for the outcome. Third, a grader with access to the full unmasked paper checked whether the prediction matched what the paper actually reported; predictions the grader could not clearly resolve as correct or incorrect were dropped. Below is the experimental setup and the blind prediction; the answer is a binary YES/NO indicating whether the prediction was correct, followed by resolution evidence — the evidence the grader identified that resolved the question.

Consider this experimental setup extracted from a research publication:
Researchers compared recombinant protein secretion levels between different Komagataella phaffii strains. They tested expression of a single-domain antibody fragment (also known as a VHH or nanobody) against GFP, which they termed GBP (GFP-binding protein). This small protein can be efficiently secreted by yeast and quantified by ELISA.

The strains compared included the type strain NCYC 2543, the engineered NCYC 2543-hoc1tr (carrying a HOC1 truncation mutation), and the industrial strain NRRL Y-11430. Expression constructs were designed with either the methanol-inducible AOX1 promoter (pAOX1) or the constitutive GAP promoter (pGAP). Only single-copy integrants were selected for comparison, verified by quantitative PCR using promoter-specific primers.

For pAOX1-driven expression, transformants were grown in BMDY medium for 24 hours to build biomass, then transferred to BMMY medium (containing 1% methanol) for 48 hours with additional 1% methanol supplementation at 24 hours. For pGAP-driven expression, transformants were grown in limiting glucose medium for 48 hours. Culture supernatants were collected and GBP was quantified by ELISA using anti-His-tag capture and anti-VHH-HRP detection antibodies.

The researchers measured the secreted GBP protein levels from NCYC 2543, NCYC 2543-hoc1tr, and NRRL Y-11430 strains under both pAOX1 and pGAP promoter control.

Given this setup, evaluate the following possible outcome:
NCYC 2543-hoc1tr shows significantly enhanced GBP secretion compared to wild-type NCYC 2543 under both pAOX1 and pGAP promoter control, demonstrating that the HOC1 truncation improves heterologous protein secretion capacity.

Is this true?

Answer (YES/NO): NO